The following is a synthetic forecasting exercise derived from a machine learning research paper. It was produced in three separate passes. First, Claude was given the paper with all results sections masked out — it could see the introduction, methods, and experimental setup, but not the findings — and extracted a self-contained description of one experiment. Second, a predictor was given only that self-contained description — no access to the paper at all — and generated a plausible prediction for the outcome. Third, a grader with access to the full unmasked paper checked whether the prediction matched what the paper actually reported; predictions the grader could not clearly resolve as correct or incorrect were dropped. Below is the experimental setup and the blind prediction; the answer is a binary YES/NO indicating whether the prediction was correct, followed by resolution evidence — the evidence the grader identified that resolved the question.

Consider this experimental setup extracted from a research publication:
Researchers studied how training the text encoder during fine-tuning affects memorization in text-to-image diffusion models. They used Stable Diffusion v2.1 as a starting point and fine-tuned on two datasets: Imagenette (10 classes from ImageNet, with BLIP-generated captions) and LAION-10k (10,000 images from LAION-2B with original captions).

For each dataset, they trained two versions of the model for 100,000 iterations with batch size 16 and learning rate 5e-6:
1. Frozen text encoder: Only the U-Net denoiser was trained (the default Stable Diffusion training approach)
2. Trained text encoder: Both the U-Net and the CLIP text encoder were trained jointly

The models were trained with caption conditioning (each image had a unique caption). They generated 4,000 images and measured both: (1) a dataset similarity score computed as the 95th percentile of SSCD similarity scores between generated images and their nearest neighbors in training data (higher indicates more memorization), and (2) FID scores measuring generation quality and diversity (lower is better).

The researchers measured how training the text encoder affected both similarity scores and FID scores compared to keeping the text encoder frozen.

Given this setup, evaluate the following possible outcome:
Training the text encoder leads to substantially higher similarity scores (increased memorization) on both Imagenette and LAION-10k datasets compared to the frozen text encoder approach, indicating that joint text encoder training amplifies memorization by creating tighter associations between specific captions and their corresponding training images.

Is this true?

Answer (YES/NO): YES